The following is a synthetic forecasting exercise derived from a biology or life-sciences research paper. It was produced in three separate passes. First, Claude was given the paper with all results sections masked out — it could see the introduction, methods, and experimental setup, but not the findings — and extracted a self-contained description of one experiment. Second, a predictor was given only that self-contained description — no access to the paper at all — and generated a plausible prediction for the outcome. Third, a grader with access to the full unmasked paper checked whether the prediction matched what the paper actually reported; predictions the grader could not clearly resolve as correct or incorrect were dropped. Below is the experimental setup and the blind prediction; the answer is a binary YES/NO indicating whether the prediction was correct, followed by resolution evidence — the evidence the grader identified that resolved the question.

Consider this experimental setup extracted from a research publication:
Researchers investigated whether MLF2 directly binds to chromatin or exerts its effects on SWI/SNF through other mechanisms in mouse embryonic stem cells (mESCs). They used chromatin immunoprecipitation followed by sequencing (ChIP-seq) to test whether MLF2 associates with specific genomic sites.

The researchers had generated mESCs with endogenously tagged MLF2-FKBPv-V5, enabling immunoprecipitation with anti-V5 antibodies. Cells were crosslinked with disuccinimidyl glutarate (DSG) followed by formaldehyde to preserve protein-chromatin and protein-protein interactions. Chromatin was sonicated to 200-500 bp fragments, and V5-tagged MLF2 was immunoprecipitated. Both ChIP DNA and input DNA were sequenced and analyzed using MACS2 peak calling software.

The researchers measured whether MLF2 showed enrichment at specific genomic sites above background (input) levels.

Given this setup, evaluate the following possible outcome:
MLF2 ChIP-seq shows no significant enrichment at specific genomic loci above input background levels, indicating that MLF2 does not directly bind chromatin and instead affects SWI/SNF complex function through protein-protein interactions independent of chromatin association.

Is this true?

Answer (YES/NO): YES